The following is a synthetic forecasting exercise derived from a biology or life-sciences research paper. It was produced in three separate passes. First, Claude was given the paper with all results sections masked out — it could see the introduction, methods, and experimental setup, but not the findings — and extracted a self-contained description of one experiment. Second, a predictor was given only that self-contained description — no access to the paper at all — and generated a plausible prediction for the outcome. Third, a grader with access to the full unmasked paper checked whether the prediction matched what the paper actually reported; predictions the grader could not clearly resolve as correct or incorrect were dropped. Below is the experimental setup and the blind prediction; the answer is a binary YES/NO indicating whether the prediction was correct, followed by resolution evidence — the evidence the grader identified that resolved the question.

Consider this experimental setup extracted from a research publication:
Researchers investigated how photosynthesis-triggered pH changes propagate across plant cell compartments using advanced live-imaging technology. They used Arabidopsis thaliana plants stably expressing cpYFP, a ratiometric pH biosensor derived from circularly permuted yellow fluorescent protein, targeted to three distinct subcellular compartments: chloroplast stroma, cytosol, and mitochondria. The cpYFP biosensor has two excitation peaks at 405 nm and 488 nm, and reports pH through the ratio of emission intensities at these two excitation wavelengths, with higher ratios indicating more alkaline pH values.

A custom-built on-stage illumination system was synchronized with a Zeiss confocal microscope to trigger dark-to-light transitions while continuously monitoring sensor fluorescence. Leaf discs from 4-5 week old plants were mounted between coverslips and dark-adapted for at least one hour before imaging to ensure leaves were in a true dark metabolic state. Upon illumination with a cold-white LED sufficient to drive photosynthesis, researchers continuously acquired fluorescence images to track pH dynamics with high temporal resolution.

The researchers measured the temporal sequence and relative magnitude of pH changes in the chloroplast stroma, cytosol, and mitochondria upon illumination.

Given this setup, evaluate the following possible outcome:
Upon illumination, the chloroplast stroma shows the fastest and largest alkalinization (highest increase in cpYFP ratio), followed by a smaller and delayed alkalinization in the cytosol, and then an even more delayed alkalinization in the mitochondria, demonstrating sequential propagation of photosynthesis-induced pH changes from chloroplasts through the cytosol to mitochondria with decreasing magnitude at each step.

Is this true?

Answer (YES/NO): NO